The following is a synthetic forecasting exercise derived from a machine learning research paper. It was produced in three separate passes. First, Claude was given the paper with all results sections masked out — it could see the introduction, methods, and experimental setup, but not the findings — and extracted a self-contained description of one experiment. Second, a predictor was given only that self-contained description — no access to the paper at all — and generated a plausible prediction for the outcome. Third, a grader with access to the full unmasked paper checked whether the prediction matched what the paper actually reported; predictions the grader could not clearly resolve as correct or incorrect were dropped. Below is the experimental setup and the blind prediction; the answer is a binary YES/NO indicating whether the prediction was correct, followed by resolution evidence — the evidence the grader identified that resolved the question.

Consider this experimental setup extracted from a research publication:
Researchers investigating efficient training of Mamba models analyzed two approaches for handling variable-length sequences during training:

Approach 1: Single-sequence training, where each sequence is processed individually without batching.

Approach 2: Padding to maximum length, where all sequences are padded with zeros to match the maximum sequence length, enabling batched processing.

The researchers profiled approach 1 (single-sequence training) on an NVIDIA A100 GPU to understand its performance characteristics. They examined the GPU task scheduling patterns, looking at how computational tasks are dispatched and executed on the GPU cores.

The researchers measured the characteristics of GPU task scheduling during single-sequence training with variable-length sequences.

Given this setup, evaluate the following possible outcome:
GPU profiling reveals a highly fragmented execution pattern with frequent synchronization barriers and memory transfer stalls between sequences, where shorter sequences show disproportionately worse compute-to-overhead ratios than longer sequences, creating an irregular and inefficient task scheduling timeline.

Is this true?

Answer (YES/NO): NO